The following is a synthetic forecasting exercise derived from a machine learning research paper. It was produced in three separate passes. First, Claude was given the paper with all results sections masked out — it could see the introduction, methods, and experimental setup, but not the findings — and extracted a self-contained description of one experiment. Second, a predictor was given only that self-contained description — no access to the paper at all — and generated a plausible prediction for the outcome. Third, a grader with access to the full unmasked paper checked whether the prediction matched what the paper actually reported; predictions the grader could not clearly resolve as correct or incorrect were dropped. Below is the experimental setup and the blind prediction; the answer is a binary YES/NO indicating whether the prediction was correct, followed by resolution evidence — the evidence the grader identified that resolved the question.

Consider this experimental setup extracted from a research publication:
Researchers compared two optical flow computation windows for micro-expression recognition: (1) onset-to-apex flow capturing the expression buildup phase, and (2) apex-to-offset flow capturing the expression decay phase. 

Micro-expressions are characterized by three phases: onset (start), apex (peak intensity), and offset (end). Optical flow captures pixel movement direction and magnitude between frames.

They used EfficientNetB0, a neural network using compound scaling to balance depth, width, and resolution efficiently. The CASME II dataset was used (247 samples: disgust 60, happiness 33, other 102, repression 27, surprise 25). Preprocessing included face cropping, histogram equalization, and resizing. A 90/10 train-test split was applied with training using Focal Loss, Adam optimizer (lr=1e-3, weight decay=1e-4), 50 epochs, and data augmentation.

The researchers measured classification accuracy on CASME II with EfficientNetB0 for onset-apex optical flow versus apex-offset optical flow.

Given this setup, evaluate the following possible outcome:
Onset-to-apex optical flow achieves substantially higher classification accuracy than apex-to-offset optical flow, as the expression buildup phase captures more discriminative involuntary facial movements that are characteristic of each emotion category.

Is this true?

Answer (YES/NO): NO